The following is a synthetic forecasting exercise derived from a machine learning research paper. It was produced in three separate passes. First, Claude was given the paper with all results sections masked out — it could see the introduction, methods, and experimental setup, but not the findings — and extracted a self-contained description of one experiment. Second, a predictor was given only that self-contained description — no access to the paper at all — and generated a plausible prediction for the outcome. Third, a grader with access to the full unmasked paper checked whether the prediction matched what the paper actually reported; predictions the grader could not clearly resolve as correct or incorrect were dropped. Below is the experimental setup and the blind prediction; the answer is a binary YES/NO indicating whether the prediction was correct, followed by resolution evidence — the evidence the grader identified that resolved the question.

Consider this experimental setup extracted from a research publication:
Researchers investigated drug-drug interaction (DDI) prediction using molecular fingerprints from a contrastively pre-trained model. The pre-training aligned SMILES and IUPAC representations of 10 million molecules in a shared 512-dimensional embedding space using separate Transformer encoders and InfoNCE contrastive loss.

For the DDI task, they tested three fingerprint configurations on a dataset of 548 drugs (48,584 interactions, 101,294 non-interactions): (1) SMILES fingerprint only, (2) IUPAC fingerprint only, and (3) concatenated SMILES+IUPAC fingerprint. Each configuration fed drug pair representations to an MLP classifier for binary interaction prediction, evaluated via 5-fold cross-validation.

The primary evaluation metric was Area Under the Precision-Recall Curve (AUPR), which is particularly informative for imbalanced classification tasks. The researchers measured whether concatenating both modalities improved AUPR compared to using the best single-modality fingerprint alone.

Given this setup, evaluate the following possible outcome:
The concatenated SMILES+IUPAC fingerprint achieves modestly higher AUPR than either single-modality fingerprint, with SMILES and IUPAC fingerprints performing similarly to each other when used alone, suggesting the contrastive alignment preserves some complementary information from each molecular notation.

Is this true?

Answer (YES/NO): YES